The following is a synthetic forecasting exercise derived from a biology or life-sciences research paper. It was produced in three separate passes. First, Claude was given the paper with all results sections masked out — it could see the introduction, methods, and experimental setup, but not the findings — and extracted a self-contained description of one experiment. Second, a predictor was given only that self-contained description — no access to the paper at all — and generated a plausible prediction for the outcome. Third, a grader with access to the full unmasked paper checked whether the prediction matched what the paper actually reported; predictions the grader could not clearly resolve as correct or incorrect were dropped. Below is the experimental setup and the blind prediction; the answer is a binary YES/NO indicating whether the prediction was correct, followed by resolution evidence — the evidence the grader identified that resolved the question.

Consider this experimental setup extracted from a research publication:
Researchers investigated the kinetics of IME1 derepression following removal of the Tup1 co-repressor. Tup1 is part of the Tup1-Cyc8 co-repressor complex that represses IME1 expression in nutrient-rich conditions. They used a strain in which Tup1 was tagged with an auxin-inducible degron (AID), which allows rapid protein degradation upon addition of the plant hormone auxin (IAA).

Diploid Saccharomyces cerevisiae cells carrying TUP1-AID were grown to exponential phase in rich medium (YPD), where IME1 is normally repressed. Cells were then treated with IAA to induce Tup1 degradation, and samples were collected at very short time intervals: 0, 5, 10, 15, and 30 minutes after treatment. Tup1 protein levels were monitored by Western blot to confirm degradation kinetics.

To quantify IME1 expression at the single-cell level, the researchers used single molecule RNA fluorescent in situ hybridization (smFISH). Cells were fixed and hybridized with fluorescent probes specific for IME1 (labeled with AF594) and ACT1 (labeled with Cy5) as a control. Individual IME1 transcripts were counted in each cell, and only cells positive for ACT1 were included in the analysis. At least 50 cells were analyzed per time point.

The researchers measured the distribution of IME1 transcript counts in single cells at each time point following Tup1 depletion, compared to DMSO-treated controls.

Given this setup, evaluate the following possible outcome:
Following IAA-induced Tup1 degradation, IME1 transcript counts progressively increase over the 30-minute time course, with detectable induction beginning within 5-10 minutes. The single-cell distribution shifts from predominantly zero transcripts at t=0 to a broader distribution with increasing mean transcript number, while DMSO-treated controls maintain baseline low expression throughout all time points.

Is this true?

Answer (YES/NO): YES